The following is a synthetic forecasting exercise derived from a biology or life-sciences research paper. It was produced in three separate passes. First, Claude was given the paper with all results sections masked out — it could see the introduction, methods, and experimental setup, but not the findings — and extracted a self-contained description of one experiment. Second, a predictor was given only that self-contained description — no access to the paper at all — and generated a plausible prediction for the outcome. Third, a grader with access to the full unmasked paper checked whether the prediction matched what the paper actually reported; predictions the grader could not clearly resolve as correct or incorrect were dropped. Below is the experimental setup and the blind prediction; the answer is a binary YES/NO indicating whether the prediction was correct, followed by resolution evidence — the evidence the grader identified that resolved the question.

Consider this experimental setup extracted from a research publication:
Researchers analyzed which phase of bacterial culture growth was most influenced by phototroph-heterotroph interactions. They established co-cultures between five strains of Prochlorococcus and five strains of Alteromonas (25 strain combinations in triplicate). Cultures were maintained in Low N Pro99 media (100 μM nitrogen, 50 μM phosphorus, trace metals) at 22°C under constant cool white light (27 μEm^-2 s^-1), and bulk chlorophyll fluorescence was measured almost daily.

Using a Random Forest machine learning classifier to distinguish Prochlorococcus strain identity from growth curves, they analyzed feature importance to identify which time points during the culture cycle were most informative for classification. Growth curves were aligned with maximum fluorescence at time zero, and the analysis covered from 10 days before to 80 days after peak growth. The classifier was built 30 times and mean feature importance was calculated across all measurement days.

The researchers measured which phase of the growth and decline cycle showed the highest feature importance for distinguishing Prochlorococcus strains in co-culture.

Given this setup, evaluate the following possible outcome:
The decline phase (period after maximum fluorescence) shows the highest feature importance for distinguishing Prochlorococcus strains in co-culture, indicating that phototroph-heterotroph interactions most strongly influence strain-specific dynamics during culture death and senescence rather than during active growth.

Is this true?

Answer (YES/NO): YES